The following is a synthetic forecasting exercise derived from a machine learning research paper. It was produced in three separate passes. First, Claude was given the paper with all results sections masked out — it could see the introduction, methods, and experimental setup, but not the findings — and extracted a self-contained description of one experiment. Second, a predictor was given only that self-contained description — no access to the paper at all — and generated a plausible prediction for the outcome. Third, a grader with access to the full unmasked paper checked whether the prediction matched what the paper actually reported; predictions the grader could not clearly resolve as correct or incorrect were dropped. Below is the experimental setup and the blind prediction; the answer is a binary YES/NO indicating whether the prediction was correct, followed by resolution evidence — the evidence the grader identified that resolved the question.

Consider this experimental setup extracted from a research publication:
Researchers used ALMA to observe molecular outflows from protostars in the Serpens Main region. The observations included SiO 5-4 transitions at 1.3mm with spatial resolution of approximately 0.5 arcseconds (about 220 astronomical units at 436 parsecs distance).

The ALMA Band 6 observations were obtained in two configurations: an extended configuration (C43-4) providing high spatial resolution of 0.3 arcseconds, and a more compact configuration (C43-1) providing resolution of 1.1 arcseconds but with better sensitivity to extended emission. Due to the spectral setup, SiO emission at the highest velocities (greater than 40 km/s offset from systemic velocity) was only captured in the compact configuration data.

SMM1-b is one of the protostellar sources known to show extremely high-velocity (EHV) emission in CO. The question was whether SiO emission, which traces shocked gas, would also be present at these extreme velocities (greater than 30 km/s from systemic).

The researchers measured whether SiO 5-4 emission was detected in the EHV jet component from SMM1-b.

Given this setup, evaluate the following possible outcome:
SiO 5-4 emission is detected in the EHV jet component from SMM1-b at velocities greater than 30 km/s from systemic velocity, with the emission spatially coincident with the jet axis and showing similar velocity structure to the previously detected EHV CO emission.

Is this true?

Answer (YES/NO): YES